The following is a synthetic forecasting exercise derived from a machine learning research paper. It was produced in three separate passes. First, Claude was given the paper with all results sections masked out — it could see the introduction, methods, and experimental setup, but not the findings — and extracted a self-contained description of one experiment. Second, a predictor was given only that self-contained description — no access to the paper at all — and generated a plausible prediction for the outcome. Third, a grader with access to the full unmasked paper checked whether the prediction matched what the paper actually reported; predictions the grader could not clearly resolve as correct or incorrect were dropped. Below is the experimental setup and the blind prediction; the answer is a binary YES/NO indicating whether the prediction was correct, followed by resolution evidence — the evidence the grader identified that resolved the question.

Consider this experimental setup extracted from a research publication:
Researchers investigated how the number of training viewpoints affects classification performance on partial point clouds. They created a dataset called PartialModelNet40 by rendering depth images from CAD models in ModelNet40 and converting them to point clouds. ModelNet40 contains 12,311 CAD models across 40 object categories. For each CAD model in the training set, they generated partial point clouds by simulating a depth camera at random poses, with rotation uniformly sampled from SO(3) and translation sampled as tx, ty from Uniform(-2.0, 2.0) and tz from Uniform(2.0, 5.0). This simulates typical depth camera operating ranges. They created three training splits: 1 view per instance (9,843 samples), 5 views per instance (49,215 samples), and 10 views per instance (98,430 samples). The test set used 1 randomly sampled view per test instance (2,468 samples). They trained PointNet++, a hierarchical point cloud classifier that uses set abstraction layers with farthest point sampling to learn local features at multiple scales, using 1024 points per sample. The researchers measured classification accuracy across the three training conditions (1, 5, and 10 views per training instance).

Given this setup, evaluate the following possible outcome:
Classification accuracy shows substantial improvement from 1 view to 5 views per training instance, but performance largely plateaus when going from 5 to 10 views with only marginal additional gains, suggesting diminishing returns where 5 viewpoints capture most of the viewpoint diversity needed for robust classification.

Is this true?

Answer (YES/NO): NO